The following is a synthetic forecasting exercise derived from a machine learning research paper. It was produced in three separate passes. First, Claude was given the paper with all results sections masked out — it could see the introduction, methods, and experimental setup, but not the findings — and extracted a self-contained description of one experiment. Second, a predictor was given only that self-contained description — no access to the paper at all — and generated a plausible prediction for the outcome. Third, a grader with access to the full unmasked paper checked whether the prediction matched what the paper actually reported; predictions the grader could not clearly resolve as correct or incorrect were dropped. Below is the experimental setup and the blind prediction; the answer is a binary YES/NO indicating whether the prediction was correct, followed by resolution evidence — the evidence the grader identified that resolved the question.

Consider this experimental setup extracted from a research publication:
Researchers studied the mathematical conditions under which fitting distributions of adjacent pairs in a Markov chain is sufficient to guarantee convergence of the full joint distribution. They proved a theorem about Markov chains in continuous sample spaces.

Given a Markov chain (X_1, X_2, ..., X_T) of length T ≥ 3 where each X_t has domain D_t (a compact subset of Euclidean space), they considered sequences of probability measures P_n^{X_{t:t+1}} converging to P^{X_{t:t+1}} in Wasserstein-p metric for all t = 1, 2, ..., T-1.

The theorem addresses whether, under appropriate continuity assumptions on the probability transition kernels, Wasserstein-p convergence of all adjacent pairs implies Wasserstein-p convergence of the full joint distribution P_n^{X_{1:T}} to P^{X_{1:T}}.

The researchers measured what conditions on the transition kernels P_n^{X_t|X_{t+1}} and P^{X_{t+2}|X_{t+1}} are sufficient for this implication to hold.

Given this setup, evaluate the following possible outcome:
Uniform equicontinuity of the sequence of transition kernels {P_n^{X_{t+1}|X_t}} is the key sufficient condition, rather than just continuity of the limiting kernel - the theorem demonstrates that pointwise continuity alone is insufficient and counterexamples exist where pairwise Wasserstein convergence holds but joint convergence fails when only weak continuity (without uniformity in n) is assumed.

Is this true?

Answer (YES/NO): NO